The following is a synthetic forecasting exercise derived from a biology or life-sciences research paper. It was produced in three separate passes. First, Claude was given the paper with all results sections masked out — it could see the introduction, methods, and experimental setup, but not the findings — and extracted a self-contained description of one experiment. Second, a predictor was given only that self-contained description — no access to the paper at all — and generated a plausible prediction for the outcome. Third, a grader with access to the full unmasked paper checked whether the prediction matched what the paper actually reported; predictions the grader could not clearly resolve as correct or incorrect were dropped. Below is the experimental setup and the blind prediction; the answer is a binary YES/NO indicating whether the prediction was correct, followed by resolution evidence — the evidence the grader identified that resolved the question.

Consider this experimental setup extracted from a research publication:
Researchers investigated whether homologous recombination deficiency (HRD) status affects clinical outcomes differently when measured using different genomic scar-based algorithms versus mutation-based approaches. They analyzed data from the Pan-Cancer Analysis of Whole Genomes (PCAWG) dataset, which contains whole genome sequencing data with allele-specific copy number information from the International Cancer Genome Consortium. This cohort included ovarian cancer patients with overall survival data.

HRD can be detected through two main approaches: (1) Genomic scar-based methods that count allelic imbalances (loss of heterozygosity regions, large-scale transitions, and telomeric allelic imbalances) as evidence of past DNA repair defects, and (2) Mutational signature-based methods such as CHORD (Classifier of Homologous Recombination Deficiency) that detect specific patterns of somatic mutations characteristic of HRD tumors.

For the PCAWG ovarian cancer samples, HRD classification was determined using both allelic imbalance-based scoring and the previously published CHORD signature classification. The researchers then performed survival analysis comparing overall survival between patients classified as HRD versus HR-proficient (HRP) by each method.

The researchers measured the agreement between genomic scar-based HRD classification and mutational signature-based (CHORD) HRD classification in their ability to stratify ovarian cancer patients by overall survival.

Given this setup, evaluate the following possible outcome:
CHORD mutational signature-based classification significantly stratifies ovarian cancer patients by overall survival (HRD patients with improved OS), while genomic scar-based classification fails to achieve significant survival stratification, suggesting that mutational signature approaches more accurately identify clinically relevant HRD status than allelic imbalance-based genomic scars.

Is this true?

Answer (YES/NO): NO